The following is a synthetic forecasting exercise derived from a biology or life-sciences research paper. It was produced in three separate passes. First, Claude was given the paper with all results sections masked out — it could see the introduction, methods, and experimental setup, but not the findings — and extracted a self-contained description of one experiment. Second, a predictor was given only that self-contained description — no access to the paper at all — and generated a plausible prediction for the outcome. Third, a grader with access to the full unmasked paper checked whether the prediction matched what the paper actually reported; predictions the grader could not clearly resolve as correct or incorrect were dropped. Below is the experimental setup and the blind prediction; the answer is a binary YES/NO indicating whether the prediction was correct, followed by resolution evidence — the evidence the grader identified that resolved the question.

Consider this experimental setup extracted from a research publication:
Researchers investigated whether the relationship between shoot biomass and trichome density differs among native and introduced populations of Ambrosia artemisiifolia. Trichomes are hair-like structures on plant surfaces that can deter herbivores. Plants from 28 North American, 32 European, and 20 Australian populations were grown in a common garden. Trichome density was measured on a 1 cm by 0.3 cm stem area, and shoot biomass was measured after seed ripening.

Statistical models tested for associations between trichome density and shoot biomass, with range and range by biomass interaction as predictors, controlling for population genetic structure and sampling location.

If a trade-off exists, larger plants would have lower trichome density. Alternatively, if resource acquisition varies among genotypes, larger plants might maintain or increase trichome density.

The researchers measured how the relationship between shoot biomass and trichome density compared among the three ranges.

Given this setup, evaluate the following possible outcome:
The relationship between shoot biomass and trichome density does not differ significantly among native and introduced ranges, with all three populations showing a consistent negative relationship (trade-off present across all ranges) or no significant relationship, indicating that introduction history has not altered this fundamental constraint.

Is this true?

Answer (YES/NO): YES